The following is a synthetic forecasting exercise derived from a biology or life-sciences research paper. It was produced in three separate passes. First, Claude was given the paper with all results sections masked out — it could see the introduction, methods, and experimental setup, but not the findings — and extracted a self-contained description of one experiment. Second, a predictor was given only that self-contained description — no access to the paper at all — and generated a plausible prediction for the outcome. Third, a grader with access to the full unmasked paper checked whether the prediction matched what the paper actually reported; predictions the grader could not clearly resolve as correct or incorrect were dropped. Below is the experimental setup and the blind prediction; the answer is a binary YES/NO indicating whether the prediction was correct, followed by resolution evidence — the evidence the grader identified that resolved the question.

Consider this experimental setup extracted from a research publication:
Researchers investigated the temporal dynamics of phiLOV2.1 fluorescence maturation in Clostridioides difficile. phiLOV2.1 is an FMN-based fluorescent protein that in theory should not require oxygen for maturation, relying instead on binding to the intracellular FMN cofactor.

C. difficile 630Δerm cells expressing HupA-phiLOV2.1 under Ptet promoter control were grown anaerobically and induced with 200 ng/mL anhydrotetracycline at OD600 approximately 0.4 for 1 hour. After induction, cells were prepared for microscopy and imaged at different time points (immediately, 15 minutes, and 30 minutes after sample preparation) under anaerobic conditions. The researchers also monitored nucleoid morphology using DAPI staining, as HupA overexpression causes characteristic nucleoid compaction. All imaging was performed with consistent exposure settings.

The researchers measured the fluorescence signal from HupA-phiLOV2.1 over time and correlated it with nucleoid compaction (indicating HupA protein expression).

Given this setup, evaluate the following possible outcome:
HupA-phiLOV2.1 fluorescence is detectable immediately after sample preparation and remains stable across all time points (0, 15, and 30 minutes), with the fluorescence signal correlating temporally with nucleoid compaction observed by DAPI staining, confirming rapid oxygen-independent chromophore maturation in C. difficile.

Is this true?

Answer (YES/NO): NO